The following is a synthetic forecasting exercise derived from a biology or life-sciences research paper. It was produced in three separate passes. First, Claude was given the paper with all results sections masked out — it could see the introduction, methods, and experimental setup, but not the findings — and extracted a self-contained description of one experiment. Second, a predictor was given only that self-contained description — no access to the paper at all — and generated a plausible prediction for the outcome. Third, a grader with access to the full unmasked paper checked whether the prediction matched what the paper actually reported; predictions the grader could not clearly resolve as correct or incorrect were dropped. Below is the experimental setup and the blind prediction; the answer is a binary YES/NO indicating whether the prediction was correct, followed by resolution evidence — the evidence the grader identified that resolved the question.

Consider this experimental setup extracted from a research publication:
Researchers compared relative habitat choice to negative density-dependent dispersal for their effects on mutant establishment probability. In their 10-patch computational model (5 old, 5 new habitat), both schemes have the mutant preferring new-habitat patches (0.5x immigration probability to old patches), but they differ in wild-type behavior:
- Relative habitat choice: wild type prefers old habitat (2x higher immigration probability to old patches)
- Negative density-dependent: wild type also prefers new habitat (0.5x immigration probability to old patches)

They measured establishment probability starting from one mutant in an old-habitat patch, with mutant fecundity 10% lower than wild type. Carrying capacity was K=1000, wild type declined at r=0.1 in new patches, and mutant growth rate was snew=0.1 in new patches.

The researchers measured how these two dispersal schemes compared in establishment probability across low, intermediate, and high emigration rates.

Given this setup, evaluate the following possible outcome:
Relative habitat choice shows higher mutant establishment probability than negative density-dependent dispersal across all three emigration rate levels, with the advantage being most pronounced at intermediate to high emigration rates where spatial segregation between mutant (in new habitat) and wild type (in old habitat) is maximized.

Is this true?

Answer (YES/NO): NO